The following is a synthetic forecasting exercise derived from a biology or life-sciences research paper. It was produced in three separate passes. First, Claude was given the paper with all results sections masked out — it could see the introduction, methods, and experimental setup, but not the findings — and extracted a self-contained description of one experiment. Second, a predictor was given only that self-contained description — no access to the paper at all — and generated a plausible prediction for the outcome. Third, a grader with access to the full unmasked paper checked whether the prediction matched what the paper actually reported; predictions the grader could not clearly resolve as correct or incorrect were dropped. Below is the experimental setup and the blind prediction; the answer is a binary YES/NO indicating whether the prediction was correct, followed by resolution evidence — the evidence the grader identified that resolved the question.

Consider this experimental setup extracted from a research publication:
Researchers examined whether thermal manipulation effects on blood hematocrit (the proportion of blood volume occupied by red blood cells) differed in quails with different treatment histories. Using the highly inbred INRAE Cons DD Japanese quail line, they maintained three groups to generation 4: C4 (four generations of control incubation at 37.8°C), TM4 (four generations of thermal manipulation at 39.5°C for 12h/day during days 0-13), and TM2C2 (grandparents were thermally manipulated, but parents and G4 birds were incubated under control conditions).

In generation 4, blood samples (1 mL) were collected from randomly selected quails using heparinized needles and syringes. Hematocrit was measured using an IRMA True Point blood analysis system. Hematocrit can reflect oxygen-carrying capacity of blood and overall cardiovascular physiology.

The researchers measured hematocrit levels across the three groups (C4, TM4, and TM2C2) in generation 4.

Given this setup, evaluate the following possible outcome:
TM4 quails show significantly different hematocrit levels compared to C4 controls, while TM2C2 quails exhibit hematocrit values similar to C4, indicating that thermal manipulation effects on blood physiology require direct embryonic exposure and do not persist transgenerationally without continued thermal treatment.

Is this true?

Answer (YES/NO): NO